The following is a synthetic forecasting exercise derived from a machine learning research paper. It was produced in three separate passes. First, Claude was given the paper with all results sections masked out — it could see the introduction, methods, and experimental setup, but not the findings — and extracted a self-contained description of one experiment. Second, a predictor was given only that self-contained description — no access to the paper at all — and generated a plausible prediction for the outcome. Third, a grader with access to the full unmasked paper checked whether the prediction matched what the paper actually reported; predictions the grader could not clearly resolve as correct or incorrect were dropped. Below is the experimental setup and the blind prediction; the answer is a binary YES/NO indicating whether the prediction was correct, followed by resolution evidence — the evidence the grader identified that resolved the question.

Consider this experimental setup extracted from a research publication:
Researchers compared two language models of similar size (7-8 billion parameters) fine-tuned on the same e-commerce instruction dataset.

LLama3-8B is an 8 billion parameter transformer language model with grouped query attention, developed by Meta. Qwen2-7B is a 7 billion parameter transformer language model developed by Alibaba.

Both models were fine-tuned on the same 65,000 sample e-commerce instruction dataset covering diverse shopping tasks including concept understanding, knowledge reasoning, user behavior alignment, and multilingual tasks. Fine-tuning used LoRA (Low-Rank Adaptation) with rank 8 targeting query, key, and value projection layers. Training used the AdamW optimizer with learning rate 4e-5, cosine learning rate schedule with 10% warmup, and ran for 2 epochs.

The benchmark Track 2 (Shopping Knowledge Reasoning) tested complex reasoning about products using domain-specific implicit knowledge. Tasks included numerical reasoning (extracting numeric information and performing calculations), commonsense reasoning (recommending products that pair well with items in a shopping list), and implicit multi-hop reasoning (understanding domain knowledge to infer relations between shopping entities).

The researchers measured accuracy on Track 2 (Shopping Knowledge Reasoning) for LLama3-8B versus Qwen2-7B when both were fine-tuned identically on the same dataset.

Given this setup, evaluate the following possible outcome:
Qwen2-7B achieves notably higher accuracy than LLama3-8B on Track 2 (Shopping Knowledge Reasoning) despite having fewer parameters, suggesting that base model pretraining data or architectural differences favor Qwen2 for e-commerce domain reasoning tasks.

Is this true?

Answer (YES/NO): YES